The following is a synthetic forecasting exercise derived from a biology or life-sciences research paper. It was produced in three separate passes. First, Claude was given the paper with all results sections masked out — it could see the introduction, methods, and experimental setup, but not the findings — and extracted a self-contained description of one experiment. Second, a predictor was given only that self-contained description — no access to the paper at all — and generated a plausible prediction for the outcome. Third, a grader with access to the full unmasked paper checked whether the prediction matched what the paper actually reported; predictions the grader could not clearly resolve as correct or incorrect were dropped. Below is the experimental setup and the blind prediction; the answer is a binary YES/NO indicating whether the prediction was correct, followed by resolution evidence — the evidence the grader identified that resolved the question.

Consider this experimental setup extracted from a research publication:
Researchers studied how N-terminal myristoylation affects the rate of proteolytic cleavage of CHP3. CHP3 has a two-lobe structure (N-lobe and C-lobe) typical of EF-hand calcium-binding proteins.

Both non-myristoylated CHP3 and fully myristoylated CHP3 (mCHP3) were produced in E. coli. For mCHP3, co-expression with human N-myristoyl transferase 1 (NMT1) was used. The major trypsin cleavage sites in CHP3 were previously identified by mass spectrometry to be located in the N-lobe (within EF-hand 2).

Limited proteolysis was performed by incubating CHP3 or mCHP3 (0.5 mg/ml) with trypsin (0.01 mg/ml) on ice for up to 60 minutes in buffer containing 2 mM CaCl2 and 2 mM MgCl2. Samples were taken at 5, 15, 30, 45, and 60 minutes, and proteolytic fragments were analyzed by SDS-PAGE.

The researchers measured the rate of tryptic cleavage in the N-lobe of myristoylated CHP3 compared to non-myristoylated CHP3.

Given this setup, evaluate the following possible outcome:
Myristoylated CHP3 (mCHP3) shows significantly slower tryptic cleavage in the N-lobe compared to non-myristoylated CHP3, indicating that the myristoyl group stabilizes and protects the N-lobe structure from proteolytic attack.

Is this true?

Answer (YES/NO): NO